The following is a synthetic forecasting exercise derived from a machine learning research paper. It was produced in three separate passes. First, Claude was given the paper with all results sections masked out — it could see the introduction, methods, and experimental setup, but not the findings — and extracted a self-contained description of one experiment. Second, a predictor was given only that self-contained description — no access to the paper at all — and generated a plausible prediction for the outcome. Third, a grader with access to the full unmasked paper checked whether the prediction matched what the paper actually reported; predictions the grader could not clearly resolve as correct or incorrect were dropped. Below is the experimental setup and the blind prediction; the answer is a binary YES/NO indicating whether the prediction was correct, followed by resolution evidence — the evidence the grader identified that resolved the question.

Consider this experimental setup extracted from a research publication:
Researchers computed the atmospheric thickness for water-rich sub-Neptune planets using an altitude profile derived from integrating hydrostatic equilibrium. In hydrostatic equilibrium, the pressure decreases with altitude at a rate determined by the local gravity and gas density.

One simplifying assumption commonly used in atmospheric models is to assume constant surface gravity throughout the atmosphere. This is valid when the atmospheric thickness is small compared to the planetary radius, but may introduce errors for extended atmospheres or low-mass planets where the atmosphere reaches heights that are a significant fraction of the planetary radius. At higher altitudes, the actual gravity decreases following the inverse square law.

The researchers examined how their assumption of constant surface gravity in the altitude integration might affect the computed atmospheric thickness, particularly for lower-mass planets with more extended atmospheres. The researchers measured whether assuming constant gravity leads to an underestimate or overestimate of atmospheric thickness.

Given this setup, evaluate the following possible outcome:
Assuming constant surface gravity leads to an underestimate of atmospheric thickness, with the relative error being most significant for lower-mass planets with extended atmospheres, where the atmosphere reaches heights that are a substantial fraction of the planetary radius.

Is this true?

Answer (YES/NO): YES